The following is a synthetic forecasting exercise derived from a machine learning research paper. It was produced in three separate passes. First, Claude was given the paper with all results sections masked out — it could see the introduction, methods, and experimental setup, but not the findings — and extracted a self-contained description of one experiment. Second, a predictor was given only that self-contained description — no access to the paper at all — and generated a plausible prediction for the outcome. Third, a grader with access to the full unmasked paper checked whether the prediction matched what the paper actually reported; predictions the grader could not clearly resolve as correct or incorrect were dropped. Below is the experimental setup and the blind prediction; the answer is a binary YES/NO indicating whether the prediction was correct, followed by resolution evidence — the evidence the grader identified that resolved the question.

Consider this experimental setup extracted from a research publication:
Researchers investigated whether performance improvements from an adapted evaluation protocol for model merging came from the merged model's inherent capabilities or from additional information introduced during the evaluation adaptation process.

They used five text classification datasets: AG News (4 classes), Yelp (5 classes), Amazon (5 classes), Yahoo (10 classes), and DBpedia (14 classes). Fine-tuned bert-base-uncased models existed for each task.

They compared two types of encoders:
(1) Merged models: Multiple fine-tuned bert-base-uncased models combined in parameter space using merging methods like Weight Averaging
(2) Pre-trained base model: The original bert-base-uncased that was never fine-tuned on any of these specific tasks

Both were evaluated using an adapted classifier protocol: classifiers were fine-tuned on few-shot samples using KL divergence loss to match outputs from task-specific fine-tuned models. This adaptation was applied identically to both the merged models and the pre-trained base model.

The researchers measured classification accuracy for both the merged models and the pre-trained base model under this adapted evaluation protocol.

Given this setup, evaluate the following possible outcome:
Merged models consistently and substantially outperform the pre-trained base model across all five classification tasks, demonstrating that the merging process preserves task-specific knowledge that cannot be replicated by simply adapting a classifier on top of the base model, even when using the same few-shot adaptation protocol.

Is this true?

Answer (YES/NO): YES